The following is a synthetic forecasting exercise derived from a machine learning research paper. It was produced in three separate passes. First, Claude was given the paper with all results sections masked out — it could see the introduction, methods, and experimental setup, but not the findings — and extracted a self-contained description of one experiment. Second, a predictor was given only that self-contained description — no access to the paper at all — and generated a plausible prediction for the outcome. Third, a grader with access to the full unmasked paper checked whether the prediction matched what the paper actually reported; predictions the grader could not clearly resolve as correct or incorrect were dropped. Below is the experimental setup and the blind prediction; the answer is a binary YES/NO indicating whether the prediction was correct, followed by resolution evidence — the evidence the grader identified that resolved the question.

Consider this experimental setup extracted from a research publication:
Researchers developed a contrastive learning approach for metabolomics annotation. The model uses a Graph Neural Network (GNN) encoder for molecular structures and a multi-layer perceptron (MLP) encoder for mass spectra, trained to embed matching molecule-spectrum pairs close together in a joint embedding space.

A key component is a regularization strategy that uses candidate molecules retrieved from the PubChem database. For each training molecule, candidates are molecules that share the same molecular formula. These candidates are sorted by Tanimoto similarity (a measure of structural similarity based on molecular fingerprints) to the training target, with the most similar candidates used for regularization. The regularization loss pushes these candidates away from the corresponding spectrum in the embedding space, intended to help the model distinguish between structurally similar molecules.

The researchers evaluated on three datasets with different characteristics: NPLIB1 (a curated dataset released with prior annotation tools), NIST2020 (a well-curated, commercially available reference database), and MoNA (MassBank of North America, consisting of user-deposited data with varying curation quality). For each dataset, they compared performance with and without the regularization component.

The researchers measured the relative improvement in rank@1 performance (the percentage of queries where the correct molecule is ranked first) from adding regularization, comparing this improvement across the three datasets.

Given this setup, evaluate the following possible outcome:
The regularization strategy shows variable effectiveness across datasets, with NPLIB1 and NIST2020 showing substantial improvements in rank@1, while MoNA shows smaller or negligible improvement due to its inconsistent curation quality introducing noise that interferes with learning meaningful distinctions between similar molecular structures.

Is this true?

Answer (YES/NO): NO